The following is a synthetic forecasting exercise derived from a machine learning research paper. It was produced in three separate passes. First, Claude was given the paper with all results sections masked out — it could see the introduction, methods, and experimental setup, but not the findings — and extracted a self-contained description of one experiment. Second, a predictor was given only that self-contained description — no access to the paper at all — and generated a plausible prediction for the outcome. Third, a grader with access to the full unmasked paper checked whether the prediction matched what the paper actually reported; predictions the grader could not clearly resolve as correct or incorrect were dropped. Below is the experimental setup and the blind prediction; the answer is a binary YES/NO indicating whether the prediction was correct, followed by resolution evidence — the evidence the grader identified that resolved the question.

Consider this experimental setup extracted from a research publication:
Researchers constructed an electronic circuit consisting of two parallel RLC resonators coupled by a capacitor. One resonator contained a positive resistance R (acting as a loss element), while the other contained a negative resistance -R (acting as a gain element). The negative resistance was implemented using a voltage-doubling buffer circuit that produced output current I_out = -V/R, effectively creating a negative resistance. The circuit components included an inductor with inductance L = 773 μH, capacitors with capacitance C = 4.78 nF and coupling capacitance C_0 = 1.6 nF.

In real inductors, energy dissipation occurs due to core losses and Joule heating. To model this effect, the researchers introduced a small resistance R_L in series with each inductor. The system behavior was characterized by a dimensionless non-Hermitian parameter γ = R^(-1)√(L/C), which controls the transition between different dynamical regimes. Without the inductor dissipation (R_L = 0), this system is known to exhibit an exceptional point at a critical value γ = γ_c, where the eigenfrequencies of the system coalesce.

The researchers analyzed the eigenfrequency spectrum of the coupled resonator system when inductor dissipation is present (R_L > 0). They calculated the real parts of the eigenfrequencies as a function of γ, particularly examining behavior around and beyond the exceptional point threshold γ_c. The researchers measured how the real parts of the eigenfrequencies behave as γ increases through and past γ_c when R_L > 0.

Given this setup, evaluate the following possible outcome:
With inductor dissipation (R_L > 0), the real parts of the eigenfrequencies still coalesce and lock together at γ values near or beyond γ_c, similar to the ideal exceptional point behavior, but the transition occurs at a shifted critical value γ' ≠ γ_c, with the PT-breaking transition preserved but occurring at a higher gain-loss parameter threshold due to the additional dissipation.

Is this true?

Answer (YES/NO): NO